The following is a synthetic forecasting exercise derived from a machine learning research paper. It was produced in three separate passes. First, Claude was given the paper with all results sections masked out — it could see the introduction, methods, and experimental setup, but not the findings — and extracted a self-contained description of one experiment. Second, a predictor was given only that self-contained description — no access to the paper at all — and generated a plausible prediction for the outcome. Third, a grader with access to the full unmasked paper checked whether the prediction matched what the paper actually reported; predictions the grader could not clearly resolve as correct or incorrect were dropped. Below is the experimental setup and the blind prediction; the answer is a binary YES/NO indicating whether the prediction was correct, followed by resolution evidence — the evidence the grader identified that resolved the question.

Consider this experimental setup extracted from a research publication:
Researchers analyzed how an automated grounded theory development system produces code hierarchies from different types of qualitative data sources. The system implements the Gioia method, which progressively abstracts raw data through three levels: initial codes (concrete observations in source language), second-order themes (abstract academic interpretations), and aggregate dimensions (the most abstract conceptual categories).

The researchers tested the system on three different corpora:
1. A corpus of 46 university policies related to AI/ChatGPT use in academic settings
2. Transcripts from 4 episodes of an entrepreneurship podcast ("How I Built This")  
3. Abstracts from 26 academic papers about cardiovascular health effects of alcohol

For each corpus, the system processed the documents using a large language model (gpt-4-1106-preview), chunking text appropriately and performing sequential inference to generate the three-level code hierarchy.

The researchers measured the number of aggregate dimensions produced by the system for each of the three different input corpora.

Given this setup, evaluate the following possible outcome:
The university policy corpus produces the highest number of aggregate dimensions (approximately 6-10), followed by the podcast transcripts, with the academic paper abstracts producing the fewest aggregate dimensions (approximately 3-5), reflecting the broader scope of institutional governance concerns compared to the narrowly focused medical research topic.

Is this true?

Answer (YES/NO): NO